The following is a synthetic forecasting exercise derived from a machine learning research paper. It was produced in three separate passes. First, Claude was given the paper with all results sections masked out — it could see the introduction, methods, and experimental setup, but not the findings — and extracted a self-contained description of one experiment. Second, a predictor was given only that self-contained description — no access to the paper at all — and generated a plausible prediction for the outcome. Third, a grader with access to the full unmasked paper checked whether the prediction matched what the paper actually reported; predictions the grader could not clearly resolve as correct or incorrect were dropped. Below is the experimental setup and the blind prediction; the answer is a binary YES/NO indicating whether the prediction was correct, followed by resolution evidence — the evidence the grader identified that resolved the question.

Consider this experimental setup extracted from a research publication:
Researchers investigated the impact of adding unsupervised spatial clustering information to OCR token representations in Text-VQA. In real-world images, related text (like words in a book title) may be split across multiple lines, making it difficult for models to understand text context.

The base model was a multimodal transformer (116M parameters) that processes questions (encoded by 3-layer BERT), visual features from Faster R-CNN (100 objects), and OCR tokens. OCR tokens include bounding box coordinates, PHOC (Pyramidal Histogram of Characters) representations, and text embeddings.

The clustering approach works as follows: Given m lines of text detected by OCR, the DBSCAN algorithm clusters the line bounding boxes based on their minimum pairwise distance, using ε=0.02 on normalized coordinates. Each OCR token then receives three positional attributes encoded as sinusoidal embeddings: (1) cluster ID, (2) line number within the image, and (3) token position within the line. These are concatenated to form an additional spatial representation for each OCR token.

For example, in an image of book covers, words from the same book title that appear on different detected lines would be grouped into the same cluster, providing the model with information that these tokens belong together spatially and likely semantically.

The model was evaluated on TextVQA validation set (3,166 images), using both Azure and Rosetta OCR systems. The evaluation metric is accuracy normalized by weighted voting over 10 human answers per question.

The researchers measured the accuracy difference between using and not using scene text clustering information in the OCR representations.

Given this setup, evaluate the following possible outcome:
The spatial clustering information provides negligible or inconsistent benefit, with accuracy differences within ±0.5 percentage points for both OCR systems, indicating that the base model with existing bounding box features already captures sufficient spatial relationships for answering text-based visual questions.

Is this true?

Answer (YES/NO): NO